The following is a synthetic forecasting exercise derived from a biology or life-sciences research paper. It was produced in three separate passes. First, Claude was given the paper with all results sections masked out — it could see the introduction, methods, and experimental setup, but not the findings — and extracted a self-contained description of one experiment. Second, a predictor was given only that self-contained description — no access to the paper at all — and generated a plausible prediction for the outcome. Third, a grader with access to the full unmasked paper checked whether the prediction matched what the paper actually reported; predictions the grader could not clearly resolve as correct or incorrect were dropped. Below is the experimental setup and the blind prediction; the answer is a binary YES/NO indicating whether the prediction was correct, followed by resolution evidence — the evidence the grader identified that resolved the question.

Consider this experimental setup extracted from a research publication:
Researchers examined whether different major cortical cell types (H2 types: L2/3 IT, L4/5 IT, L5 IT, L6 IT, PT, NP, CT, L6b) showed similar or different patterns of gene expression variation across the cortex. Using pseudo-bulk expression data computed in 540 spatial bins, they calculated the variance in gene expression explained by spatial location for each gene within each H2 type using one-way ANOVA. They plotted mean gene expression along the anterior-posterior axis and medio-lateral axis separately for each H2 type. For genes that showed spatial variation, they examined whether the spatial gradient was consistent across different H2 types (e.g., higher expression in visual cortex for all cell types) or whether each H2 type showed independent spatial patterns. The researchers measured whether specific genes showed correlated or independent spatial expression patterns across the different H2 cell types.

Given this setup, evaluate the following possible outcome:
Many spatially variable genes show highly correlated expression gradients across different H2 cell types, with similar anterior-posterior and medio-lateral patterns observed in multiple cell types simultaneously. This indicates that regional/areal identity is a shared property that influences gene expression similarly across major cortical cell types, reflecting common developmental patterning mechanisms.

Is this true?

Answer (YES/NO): YES